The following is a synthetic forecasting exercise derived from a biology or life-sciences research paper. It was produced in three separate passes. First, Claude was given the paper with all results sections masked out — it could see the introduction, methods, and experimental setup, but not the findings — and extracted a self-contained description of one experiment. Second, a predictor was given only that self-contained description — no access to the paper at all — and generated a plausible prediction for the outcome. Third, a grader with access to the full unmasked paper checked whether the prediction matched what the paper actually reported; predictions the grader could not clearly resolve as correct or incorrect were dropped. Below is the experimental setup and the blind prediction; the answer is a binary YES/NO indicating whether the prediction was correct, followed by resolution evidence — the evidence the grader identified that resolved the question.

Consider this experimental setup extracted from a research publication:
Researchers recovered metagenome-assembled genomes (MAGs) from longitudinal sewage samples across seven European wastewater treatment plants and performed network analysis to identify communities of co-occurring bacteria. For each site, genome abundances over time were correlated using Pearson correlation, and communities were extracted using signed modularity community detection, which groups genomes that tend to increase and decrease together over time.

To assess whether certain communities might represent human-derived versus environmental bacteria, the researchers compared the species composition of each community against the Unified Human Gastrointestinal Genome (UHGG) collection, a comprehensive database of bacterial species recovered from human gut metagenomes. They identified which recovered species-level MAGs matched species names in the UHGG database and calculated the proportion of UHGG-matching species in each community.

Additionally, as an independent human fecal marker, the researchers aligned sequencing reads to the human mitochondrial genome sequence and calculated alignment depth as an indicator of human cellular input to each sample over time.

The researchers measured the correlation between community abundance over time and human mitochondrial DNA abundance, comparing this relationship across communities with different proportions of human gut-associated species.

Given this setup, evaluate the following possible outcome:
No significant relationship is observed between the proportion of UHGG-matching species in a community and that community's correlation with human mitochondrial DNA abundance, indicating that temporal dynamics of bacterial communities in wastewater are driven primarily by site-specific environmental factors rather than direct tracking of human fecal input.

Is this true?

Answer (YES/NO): NO